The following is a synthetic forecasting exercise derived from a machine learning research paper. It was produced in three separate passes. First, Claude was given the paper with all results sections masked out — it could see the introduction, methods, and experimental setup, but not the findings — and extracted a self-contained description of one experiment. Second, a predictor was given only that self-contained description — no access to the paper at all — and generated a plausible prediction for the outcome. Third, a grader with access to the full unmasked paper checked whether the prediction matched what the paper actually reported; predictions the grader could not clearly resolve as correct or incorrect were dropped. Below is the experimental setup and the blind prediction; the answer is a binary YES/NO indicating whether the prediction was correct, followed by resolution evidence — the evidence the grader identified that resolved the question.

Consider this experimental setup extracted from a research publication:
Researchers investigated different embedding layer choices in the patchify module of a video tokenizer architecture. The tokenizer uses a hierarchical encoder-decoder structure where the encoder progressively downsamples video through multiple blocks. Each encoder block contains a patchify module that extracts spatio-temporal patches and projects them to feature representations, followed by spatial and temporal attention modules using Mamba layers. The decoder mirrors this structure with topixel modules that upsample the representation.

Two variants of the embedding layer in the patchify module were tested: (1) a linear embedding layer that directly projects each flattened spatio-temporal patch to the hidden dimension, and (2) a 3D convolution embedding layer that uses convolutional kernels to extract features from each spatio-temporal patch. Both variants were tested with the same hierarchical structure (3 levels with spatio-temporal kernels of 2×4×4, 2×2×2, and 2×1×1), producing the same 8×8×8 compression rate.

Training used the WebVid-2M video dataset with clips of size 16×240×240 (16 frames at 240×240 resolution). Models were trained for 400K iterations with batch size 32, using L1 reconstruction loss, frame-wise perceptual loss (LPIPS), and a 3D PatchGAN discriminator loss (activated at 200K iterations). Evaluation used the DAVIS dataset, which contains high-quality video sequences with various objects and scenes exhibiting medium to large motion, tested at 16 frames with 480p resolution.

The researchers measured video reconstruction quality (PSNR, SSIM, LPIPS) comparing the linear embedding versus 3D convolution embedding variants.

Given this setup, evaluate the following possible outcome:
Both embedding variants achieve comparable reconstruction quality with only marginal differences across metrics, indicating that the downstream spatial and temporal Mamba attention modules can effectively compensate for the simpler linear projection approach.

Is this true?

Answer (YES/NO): NO